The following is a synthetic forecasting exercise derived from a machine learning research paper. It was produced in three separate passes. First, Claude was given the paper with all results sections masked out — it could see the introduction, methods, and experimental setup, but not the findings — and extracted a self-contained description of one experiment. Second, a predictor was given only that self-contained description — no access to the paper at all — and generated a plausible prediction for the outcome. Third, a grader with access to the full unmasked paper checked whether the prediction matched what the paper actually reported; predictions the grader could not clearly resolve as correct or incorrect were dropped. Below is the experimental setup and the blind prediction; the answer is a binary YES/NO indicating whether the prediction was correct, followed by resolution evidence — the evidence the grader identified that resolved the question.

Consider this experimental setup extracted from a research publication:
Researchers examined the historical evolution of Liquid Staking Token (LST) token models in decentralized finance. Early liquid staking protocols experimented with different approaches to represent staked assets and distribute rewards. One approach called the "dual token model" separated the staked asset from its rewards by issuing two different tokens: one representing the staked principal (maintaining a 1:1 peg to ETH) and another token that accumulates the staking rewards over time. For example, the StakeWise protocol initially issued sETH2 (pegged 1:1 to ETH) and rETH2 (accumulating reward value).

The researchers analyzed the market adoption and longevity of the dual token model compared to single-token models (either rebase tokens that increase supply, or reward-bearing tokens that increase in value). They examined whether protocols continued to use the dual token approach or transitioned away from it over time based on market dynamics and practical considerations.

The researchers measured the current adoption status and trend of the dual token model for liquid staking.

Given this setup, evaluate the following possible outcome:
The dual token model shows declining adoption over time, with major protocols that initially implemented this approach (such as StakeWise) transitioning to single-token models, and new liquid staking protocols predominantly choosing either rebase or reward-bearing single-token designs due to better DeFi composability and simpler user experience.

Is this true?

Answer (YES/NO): YES